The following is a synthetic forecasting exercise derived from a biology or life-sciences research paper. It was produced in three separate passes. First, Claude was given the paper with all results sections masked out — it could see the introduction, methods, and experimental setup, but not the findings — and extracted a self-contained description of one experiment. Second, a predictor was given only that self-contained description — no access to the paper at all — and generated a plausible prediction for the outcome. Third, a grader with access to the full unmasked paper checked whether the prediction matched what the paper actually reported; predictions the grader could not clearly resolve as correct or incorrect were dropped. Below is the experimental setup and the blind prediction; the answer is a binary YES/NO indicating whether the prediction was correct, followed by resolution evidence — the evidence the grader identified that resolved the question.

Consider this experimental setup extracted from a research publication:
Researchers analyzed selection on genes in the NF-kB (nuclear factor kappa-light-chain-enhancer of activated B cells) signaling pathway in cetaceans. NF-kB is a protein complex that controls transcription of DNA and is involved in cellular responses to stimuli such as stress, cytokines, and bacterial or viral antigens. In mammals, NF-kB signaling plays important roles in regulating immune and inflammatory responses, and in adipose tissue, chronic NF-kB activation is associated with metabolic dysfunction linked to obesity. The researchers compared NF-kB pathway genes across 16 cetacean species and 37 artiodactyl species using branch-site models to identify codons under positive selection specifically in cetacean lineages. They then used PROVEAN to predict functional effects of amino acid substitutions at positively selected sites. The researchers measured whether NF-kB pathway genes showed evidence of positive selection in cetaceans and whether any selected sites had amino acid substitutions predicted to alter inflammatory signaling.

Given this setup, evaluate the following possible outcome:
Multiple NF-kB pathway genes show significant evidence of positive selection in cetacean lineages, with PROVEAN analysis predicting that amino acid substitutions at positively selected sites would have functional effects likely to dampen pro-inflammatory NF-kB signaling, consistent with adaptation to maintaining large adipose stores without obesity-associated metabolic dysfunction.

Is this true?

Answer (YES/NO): YES